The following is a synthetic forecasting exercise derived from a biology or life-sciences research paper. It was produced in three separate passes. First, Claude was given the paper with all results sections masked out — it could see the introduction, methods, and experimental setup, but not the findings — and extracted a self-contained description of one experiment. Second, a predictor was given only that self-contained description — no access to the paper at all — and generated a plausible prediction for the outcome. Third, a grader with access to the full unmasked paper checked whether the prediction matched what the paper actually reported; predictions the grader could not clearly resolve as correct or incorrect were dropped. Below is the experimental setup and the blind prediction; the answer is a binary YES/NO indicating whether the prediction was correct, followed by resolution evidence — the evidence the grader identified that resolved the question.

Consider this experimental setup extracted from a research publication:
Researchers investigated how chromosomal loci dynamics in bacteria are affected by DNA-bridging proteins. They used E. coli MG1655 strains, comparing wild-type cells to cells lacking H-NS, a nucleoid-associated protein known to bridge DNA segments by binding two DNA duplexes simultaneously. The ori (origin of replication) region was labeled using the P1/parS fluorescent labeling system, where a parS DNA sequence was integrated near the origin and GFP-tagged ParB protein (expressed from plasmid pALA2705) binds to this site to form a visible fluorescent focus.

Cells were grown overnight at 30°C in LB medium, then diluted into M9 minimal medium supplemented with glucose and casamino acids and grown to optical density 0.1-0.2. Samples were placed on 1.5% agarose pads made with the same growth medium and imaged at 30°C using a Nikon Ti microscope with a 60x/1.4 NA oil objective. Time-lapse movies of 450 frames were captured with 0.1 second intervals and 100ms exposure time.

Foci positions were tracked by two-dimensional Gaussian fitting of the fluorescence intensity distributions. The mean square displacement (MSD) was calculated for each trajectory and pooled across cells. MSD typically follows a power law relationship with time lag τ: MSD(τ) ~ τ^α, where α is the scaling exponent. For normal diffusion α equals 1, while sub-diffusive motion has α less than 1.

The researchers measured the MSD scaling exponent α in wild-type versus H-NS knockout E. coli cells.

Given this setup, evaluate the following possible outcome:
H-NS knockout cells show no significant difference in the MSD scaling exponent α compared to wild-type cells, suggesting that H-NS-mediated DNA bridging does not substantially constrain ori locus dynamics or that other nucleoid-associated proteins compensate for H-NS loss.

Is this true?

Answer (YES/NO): NO